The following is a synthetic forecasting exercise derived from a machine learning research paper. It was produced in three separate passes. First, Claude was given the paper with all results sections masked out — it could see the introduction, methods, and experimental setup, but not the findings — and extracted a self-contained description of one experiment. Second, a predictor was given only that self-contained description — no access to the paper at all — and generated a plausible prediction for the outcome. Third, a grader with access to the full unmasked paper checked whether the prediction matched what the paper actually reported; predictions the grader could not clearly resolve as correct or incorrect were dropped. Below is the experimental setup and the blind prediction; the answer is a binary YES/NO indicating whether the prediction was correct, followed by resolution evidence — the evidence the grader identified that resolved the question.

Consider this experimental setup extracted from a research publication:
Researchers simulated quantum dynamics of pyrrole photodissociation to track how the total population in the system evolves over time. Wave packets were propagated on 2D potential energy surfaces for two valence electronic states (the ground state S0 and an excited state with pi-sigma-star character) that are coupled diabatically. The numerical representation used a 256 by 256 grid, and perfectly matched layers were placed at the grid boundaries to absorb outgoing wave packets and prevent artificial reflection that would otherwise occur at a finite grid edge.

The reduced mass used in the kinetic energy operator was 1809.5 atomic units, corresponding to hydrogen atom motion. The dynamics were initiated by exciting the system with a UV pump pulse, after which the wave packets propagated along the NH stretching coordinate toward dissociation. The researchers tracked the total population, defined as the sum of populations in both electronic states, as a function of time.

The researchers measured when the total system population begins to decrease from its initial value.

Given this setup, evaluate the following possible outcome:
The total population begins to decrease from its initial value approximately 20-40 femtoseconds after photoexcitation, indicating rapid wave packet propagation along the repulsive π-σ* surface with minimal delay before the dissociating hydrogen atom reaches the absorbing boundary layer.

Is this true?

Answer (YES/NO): YES